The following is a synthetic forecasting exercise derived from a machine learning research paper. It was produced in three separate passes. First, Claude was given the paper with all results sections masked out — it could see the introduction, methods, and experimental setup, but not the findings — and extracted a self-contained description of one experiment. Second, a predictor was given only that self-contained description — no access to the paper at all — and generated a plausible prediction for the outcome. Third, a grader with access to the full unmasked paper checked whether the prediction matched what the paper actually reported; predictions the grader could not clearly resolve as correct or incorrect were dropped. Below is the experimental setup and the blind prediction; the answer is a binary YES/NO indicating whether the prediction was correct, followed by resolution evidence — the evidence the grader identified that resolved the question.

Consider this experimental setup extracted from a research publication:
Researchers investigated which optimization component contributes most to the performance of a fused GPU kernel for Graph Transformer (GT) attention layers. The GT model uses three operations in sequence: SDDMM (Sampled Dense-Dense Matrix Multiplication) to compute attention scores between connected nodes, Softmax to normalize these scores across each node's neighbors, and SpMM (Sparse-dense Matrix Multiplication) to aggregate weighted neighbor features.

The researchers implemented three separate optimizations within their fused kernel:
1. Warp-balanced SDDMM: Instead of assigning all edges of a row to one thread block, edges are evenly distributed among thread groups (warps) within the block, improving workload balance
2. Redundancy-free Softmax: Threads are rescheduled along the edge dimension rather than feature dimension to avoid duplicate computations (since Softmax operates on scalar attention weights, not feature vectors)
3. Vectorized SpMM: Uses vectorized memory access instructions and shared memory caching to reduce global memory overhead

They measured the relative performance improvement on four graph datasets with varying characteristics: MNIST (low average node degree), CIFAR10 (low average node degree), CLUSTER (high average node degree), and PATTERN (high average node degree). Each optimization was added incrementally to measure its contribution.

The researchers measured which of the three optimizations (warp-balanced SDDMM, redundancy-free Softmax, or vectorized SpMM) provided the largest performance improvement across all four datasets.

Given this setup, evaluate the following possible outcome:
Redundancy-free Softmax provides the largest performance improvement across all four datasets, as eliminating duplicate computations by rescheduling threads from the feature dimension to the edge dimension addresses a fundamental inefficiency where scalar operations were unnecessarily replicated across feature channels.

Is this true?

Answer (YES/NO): NO